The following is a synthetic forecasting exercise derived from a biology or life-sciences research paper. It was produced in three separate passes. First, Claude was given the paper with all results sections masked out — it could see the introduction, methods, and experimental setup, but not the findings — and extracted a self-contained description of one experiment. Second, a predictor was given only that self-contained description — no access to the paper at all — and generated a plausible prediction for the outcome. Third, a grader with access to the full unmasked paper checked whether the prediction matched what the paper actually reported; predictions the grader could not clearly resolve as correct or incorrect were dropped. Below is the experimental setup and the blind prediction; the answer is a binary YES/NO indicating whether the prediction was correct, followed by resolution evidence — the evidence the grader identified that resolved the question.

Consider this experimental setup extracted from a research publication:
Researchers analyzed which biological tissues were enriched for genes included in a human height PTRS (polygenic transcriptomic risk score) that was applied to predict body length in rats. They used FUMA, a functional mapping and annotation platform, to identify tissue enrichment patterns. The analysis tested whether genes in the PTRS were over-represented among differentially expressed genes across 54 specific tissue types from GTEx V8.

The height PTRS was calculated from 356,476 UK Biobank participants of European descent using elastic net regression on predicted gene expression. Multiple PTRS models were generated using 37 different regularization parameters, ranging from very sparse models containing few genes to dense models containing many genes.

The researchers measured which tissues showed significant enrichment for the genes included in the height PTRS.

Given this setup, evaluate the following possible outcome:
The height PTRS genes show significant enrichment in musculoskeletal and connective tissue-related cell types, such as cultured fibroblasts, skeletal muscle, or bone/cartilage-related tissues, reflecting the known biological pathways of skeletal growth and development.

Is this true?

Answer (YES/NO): NO